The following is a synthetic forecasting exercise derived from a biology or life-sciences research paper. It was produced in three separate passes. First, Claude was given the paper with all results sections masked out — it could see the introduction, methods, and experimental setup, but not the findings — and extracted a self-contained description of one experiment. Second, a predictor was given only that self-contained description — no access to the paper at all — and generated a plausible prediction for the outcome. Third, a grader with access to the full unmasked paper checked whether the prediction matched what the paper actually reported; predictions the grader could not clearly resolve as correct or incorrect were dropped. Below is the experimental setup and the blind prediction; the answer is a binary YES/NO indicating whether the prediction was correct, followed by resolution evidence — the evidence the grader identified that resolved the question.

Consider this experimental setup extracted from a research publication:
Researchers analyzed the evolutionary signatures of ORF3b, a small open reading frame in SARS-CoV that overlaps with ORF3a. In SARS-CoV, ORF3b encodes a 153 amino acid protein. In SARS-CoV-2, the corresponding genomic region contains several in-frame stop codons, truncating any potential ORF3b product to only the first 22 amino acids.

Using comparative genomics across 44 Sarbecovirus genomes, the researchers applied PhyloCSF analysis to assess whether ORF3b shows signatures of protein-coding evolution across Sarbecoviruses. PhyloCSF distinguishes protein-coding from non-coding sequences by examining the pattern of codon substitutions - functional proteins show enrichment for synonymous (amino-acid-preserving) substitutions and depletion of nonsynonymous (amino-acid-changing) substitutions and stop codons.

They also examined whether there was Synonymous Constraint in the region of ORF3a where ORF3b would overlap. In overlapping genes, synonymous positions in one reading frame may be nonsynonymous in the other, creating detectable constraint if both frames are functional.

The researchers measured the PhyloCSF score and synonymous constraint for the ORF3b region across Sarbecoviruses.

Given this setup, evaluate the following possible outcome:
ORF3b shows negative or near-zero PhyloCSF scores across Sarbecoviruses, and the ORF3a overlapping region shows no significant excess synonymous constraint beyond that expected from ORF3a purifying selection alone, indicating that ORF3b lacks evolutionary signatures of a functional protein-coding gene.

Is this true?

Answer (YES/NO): YES